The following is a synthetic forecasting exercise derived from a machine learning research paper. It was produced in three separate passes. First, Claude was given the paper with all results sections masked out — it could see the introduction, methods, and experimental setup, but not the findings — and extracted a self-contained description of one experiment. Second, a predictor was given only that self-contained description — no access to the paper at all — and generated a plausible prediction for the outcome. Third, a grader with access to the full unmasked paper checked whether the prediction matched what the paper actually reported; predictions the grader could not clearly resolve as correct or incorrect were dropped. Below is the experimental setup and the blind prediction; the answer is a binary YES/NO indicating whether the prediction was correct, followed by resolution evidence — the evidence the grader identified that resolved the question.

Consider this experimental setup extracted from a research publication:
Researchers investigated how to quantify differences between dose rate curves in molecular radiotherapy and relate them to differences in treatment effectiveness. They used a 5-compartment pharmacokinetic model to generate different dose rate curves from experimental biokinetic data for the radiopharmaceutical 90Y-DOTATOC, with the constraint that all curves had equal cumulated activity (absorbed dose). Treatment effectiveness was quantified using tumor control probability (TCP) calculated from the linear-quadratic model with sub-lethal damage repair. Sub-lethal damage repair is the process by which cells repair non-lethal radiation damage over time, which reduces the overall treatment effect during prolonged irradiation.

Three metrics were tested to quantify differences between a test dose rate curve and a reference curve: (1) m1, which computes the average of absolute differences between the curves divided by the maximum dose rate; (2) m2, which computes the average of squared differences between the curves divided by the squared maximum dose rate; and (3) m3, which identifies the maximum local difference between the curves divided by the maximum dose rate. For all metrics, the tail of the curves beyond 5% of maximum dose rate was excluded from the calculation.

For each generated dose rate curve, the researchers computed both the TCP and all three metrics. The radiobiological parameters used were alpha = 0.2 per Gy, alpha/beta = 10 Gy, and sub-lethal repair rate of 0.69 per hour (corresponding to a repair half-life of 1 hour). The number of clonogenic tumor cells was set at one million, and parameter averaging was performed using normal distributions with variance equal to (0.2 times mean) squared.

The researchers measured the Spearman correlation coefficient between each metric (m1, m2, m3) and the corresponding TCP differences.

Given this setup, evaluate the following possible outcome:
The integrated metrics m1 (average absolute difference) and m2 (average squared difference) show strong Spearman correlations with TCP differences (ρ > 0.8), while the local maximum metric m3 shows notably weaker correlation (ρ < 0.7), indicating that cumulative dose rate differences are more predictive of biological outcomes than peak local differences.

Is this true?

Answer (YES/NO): NO